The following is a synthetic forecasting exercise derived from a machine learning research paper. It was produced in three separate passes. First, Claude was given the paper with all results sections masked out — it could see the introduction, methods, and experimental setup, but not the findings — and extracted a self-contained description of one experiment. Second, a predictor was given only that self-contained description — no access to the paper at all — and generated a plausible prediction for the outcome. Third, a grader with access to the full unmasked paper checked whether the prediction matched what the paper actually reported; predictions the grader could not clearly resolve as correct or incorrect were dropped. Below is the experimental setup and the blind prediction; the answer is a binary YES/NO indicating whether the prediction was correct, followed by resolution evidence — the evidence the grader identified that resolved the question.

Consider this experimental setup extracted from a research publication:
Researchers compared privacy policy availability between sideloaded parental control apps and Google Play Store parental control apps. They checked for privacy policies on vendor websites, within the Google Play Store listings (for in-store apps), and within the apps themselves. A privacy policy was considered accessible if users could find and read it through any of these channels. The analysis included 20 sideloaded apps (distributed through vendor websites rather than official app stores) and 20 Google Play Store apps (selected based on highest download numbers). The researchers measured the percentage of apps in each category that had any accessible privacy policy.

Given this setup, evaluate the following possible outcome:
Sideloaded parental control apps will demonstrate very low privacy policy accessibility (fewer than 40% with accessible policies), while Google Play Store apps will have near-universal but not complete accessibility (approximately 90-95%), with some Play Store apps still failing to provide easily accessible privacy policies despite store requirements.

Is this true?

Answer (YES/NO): NO